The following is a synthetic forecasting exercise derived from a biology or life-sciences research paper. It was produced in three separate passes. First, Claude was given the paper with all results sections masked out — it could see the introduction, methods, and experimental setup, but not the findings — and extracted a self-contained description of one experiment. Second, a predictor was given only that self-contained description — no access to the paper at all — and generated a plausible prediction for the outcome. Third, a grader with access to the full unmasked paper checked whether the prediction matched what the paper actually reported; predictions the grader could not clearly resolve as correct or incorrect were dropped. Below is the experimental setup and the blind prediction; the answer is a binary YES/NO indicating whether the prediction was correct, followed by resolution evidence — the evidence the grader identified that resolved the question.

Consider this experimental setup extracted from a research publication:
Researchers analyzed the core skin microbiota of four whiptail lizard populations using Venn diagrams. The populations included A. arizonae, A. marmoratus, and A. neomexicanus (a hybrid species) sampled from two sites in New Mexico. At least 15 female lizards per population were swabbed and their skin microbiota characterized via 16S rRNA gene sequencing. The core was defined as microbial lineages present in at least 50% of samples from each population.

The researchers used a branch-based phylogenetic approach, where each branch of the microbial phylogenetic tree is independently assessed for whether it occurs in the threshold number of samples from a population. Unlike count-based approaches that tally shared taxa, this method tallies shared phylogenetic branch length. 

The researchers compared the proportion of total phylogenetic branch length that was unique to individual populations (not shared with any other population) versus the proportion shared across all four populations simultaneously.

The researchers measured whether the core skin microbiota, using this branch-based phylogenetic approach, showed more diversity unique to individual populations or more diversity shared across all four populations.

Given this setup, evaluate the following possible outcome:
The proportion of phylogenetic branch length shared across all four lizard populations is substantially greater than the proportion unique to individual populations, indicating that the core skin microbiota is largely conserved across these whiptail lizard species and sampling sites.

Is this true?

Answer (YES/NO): YES